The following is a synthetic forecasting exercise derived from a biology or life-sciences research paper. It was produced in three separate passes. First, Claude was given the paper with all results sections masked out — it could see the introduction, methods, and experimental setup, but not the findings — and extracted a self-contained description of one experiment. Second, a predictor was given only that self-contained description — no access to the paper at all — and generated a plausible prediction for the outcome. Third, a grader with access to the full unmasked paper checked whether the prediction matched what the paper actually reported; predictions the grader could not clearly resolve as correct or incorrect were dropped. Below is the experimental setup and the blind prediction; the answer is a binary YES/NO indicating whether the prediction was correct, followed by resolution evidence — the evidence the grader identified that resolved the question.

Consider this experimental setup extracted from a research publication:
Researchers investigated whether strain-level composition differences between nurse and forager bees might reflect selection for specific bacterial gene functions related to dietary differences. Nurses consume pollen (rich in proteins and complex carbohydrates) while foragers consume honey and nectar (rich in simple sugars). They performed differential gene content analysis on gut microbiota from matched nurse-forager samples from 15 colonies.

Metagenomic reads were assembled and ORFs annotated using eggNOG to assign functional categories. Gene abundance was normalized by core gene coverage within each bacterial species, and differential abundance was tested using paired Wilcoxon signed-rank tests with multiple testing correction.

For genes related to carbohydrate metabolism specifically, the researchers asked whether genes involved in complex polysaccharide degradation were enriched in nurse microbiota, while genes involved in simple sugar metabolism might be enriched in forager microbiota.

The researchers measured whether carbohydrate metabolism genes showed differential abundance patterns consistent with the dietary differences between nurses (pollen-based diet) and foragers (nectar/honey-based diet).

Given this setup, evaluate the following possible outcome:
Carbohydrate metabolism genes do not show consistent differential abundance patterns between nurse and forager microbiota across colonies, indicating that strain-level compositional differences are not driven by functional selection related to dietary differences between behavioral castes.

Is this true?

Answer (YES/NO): NO